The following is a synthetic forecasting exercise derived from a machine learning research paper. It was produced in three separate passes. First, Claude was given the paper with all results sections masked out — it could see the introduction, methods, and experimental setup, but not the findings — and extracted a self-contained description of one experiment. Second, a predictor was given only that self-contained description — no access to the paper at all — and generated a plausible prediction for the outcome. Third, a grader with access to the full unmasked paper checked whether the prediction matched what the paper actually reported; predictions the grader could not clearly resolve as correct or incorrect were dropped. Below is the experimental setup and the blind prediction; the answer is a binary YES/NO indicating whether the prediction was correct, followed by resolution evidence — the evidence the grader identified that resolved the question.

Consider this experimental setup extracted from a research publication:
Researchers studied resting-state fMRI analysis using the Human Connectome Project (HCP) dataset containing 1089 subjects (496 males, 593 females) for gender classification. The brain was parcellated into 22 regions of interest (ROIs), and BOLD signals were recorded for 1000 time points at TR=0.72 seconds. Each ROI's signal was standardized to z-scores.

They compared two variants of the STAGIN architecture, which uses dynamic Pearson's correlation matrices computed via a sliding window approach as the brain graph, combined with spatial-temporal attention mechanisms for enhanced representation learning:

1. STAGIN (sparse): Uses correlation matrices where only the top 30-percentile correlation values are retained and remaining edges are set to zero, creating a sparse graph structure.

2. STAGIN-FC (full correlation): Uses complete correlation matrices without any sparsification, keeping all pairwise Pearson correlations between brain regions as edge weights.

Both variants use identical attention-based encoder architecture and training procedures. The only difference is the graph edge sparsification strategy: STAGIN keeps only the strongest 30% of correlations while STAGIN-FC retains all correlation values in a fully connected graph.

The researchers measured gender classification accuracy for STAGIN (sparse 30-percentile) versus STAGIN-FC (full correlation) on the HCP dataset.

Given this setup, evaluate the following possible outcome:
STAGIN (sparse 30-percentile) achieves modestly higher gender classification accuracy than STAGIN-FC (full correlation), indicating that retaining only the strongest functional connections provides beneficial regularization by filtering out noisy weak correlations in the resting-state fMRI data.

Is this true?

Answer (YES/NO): YES